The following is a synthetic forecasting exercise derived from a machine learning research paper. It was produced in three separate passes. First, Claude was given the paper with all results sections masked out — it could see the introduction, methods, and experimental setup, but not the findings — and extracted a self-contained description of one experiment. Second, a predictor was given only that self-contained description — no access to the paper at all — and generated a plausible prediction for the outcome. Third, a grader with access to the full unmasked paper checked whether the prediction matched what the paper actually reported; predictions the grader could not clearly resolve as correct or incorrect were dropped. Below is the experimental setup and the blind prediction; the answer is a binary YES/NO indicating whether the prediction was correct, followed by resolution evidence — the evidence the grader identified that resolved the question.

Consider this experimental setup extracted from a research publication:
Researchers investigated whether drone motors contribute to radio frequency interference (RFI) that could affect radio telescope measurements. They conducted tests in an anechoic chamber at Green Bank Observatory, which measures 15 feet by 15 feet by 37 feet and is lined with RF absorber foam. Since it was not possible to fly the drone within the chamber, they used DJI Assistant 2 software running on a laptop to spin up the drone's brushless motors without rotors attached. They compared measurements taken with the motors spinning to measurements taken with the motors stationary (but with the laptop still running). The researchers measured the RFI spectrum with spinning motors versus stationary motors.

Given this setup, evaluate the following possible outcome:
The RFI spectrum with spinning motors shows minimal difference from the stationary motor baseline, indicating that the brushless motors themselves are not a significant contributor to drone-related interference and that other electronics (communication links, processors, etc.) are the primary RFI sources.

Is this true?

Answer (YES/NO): YES